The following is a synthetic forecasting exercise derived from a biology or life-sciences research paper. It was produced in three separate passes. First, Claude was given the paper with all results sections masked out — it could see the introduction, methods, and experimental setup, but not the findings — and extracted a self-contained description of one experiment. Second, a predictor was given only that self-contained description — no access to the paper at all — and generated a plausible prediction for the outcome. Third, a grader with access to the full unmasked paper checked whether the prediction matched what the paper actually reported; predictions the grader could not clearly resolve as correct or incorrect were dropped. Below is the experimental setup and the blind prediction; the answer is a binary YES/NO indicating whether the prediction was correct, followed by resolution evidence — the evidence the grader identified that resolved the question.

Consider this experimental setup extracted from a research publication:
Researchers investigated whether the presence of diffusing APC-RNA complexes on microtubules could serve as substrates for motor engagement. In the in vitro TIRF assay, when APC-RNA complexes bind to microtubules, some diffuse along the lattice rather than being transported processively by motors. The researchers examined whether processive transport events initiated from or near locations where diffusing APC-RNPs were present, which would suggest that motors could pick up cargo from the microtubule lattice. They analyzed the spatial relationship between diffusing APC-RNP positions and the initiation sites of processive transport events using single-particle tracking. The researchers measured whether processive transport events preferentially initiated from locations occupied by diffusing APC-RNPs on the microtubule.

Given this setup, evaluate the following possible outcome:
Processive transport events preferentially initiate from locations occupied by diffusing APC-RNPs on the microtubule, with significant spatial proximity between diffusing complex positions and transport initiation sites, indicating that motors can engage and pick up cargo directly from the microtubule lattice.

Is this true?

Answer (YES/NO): NO